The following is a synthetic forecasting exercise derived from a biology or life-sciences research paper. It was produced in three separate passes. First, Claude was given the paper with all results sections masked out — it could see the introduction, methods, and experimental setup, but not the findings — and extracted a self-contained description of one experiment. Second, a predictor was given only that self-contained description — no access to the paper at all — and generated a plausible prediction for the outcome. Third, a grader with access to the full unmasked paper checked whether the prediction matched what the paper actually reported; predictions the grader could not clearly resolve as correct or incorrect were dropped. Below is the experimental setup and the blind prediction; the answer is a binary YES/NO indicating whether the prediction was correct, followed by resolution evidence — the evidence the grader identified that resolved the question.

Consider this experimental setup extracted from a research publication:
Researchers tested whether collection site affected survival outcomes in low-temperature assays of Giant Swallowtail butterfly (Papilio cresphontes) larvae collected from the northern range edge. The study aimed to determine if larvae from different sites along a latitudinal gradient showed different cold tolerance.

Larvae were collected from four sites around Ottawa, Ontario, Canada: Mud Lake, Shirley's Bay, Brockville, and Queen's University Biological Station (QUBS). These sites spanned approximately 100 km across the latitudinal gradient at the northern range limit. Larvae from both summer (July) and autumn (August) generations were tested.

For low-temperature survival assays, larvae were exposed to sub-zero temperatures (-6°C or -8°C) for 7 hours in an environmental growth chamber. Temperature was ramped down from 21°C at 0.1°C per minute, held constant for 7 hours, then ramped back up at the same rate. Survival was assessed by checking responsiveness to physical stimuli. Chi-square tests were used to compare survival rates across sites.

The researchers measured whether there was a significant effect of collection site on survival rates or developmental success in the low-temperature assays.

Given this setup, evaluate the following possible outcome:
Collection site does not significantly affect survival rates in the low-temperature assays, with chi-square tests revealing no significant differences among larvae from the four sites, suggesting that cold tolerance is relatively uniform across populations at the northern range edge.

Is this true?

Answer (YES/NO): YES